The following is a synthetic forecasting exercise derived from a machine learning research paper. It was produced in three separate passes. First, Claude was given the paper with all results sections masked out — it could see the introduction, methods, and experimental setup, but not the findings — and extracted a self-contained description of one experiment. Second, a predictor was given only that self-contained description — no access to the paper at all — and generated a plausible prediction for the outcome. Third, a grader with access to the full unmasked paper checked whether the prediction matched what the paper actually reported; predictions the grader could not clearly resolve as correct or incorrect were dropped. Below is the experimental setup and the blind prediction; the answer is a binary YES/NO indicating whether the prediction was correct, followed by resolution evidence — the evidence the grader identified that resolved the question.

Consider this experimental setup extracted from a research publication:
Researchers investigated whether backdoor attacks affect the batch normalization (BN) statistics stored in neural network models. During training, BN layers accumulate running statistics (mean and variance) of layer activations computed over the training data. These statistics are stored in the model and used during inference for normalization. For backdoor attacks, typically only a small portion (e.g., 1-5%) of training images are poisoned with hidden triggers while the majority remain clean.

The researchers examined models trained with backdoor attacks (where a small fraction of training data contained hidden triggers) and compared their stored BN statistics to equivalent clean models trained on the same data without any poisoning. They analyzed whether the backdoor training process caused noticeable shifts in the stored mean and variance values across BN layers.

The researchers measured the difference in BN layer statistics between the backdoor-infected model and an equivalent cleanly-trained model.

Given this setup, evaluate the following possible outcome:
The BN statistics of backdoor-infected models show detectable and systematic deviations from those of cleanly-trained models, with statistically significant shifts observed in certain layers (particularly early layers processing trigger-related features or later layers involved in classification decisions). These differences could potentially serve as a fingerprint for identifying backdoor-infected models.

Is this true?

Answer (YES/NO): NO